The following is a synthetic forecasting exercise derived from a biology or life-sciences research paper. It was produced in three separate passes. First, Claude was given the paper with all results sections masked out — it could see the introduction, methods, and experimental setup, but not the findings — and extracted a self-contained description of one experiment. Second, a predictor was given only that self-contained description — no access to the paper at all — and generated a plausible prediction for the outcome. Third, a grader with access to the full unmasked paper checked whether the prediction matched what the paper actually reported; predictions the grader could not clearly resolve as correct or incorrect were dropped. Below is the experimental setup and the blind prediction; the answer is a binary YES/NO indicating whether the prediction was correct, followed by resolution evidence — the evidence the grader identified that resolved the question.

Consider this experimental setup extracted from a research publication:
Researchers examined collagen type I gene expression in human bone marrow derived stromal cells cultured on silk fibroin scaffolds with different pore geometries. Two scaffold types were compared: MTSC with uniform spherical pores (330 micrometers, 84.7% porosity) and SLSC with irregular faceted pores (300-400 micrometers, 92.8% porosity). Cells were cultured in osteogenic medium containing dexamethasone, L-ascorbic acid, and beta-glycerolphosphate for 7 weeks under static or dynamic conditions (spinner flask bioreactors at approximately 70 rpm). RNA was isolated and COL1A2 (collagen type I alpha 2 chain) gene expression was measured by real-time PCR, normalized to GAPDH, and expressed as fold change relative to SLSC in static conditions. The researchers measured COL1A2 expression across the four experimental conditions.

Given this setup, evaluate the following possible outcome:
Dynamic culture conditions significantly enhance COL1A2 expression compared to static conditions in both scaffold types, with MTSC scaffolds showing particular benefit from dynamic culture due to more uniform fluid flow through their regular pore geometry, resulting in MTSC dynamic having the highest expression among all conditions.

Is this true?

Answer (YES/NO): NO